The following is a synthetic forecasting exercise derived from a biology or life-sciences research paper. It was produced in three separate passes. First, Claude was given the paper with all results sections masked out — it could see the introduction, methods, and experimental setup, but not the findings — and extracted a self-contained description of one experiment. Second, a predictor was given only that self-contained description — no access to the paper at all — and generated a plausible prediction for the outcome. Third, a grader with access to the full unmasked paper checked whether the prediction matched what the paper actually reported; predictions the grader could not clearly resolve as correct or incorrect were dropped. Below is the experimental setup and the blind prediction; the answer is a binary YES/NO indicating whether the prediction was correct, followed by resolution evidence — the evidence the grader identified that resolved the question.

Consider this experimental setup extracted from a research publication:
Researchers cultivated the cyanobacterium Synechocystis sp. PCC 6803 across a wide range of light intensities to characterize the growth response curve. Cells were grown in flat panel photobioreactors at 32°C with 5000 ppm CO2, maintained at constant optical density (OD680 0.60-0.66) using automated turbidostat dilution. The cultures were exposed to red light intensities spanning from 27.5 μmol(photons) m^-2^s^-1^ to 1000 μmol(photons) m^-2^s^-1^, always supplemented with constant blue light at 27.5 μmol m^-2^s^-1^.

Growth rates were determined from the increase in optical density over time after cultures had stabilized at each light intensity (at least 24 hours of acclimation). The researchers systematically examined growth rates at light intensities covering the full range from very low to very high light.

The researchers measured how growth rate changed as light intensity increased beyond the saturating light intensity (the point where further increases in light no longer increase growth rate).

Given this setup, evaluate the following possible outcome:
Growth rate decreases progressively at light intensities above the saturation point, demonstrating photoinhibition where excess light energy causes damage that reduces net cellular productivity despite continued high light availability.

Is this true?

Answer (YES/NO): YES